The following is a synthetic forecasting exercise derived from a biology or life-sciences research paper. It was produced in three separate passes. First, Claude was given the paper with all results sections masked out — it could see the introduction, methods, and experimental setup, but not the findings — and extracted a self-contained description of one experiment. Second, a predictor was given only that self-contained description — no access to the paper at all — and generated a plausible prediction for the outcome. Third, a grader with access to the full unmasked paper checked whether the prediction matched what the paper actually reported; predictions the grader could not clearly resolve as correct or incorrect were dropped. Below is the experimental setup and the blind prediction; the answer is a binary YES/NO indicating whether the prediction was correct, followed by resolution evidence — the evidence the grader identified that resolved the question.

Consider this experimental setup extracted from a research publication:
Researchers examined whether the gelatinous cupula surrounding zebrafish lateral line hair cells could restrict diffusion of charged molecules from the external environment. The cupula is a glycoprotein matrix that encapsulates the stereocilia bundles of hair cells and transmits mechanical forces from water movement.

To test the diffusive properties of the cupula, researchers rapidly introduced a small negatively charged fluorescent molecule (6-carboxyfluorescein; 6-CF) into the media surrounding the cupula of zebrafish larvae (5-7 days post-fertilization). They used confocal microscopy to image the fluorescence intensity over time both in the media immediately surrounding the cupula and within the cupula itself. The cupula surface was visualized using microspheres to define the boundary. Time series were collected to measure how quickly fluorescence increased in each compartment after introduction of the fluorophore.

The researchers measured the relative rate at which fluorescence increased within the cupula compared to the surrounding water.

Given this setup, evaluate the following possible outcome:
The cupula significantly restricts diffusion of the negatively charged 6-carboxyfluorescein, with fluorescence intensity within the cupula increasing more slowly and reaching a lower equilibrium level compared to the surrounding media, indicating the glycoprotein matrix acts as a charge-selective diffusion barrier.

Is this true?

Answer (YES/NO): NO